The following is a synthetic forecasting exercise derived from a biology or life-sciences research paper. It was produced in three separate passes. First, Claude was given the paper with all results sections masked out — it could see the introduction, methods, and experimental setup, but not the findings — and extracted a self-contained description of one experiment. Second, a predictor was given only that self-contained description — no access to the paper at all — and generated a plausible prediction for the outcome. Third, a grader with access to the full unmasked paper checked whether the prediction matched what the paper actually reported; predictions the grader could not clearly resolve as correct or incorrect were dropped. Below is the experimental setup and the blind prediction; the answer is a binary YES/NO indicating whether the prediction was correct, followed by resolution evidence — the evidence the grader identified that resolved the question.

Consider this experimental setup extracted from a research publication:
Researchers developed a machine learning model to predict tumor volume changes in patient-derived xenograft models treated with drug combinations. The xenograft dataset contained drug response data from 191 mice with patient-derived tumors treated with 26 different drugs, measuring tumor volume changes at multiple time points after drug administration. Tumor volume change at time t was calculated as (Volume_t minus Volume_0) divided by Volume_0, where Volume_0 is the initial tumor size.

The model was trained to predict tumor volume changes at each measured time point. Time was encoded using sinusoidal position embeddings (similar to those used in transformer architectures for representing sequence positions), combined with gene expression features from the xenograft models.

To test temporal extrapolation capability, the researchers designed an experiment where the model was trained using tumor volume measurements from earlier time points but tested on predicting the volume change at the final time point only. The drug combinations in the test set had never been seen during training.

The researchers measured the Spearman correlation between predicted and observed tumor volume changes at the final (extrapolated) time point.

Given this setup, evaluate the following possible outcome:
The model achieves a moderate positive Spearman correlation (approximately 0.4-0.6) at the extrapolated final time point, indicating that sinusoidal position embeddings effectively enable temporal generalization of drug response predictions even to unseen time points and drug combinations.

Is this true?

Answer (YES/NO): YES